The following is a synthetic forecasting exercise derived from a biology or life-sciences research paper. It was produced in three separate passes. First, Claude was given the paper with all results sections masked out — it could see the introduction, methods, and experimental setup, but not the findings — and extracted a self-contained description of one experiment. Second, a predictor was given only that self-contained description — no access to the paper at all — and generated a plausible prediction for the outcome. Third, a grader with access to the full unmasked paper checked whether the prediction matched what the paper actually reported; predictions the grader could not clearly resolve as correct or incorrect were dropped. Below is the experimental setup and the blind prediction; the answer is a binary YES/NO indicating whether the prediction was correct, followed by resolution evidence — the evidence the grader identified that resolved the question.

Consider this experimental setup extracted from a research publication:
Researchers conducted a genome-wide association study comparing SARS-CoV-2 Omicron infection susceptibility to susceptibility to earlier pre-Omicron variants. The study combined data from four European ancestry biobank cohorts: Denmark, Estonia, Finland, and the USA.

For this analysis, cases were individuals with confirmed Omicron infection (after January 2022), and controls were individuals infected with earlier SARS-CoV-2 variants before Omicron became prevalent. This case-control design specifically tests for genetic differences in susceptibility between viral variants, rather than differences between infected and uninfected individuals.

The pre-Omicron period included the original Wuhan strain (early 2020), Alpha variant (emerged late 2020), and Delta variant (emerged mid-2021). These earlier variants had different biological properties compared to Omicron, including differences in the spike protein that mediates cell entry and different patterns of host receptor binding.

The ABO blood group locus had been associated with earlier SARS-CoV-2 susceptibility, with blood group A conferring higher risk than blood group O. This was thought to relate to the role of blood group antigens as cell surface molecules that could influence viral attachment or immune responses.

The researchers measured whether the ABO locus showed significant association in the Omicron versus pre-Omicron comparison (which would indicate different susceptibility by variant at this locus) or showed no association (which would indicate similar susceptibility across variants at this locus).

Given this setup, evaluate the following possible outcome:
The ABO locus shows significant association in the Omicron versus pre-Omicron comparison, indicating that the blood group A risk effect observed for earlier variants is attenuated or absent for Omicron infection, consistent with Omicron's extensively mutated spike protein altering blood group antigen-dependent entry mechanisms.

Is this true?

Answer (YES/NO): YES